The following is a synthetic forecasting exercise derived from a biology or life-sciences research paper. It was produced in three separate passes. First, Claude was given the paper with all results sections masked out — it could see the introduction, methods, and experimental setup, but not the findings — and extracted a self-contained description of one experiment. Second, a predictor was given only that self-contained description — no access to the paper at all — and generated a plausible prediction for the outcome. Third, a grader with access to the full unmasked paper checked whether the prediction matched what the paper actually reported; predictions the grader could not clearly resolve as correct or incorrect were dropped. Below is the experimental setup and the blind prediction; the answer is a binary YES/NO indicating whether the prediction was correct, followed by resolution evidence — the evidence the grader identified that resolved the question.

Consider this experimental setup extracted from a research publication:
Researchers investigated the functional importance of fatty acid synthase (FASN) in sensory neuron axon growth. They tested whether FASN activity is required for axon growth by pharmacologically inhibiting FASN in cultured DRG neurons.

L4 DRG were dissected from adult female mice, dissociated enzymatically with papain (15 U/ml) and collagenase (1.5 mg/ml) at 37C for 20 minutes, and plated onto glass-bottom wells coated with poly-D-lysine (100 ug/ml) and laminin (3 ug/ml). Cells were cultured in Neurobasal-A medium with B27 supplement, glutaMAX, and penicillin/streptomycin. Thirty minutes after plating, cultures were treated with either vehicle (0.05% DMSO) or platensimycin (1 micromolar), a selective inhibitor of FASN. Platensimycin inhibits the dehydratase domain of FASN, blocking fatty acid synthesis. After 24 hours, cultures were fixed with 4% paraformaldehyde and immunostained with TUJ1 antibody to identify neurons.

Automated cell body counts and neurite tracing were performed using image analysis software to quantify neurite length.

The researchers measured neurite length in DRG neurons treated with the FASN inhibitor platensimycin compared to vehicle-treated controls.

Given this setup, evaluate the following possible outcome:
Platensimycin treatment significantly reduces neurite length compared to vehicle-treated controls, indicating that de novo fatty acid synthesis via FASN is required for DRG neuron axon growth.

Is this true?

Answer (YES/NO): YES